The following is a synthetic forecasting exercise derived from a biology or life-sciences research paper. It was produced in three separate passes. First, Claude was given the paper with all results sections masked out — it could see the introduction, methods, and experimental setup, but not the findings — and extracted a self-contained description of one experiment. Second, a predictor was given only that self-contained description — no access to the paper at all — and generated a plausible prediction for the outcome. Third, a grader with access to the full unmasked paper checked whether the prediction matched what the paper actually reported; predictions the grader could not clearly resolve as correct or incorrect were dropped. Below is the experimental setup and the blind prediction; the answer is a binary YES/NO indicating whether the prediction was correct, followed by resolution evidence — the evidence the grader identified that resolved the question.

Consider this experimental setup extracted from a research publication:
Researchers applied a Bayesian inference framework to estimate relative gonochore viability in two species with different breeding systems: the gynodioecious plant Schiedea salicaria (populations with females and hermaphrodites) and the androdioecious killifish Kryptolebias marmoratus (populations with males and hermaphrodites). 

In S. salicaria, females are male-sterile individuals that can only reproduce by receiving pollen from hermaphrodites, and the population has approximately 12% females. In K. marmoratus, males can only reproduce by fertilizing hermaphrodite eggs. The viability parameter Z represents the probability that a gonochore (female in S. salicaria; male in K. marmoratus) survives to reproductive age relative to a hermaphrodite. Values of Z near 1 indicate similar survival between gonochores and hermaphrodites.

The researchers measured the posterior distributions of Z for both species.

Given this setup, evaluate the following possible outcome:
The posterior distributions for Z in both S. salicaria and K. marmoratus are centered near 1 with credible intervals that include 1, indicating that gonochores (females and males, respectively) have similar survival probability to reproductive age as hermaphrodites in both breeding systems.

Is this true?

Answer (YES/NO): NO